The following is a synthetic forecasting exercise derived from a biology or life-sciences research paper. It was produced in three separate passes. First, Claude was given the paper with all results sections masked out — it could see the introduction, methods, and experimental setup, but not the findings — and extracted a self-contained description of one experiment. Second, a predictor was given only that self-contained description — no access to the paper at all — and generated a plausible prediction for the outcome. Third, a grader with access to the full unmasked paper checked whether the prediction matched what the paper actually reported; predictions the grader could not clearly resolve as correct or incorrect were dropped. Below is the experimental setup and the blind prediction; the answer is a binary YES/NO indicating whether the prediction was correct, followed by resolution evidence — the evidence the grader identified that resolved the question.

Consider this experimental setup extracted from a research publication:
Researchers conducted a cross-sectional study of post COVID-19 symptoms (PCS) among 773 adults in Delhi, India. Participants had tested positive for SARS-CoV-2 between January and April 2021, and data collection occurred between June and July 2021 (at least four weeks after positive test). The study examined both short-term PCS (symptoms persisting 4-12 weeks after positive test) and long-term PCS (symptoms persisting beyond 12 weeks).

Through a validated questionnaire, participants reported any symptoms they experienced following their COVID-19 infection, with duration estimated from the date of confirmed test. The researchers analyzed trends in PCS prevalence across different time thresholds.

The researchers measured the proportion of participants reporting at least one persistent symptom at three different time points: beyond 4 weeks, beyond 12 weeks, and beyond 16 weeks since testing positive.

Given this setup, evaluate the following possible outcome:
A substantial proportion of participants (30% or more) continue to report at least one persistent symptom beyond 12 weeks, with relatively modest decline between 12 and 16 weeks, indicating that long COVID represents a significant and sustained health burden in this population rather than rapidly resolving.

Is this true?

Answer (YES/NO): NO